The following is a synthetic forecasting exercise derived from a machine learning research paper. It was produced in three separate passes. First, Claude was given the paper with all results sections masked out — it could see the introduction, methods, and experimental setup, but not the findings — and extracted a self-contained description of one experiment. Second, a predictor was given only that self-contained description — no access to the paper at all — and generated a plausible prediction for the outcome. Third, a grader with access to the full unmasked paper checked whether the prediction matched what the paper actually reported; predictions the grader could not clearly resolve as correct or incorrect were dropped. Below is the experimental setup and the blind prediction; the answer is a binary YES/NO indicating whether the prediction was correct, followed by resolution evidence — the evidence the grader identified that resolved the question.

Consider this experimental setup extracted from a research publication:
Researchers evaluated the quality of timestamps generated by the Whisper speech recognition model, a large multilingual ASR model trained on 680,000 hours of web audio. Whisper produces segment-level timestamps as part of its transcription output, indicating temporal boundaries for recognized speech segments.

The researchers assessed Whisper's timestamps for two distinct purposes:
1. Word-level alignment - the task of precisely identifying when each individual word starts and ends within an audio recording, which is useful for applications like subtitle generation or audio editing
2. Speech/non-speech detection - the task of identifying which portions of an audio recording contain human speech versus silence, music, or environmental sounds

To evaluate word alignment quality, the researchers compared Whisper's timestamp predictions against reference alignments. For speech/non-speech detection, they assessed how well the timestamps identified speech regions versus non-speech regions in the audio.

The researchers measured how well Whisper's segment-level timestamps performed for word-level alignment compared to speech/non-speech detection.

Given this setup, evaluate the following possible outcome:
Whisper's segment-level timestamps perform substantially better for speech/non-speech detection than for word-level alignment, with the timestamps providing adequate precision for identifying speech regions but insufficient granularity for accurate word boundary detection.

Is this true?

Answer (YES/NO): YES